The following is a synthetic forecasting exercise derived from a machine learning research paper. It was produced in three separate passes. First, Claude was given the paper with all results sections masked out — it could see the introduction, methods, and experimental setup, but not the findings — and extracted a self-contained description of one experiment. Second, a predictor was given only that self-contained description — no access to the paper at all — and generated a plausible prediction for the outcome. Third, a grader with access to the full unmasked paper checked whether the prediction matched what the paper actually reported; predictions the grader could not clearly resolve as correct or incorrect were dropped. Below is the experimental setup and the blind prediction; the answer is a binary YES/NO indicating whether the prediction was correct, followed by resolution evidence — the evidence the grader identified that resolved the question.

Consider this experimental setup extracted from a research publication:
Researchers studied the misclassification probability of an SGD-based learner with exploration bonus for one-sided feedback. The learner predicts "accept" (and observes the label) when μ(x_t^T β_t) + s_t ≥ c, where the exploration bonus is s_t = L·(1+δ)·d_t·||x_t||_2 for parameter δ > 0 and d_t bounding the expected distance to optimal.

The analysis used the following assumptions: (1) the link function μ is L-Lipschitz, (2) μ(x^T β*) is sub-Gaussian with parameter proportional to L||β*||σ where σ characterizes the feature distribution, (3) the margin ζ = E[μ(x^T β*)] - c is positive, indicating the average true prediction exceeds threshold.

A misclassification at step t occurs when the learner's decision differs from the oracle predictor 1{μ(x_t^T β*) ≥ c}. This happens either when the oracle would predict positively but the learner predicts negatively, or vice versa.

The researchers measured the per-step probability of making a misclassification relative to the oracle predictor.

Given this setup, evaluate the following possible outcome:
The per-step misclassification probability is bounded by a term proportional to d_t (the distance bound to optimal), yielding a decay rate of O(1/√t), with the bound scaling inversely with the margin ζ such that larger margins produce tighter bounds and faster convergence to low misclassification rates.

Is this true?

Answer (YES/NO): NO